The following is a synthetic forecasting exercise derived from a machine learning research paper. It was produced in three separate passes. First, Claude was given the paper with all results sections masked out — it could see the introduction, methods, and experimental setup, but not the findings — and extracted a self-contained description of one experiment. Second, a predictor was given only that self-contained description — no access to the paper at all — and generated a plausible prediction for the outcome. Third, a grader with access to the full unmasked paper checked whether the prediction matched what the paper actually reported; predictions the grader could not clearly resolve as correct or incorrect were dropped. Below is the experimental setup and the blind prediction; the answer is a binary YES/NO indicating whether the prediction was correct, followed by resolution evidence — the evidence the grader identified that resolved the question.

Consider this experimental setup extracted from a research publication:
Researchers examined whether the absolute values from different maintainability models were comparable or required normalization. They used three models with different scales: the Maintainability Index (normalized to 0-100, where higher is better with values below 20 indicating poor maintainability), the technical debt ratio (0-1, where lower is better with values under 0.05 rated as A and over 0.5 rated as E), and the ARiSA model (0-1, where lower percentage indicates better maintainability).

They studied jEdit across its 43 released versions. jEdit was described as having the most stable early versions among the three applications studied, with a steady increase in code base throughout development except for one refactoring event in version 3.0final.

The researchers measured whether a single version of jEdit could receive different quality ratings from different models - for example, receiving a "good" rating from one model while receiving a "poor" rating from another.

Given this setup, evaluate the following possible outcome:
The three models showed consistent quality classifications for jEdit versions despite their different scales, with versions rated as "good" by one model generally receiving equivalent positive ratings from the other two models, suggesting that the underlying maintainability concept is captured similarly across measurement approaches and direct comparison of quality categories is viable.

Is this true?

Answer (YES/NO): NO